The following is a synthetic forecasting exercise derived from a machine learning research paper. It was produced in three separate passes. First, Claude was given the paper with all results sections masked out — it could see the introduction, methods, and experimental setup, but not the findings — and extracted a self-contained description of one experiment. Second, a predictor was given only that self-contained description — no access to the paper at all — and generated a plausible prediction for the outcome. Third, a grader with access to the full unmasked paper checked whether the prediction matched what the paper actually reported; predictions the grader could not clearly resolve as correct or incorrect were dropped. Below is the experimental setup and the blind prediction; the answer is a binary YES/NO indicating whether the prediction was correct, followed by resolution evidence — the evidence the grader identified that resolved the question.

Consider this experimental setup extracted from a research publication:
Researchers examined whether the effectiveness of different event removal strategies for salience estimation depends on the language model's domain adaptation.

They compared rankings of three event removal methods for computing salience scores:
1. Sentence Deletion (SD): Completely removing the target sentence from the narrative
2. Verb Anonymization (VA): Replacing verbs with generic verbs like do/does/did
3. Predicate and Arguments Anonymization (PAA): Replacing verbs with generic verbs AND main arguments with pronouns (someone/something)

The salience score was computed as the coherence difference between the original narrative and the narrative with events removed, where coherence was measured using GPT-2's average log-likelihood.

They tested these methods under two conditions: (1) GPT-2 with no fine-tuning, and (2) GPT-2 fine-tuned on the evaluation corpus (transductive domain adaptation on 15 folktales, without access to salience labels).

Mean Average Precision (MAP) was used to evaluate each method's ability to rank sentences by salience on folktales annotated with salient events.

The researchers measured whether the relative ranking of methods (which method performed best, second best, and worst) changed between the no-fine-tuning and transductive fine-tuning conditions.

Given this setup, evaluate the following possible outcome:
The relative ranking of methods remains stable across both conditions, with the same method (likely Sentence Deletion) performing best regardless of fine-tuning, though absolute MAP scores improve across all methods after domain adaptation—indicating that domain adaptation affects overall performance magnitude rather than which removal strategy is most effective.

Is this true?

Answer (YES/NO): NO